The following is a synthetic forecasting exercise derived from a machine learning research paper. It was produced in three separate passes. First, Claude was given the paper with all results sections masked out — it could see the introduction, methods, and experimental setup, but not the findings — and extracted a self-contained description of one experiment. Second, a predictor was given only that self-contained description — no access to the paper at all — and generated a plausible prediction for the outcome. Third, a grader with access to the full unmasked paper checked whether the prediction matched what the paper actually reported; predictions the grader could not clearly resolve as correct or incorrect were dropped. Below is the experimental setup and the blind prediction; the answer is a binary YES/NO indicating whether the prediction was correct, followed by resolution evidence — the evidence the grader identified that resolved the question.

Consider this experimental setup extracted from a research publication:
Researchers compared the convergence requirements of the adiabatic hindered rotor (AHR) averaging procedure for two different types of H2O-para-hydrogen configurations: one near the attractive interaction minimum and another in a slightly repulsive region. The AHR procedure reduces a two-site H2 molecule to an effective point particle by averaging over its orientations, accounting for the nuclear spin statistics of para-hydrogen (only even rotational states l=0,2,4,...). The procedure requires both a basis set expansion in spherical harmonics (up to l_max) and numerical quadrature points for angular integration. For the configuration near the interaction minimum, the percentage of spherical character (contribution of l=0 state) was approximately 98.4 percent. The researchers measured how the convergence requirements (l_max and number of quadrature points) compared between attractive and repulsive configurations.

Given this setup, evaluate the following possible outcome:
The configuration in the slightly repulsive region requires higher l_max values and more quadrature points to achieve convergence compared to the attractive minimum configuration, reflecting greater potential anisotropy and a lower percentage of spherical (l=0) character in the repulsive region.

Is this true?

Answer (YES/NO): YES